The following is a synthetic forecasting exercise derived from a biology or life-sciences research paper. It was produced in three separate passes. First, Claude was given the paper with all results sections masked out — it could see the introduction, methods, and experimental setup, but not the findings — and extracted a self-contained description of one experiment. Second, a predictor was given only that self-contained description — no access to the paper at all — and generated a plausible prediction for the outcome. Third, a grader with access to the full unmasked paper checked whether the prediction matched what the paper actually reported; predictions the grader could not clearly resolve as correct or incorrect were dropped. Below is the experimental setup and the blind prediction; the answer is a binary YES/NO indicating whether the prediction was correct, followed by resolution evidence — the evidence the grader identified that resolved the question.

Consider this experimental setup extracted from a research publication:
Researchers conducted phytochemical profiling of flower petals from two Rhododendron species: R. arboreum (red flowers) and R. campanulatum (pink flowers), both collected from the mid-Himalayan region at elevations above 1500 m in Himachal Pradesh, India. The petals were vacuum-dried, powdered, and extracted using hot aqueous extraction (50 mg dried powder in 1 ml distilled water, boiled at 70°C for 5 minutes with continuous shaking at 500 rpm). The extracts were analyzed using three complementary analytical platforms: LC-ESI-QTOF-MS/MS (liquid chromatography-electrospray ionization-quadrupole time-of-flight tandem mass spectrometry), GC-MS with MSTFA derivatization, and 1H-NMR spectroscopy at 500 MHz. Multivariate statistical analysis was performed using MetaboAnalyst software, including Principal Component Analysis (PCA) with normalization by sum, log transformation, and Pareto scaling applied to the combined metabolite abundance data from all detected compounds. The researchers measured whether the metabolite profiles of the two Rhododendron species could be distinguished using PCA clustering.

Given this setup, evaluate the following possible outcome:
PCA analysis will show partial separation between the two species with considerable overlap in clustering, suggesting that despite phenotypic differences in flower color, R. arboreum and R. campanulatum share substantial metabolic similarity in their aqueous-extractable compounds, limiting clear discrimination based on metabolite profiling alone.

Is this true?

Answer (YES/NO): NO